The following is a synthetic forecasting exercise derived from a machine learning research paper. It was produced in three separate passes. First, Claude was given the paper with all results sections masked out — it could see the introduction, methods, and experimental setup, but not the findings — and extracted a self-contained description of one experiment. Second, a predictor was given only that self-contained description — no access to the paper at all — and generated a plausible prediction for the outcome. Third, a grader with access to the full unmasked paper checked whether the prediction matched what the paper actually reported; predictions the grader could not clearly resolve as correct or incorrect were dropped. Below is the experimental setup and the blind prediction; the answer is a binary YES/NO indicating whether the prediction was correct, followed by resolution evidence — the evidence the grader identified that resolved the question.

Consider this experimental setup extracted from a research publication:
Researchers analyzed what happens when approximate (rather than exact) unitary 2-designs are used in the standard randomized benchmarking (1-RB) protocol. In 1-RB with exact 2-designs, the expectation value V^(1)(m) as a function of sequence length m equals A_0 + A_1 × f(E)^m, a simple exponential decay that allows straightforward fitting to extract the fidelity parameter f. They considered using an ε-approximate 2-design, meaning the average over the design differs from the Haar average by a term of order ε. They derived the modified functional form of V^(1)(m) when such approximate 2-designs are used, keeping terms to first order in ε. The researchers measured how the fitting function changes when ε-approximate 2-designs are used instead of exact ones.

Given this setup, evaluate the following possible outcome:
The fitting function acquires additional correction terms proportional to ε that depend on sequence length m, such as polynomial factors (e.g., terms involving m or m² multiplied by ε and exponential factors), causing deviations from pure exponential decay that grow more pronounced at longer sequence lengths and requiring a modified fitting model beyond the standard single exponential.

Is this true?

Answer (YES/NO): YES